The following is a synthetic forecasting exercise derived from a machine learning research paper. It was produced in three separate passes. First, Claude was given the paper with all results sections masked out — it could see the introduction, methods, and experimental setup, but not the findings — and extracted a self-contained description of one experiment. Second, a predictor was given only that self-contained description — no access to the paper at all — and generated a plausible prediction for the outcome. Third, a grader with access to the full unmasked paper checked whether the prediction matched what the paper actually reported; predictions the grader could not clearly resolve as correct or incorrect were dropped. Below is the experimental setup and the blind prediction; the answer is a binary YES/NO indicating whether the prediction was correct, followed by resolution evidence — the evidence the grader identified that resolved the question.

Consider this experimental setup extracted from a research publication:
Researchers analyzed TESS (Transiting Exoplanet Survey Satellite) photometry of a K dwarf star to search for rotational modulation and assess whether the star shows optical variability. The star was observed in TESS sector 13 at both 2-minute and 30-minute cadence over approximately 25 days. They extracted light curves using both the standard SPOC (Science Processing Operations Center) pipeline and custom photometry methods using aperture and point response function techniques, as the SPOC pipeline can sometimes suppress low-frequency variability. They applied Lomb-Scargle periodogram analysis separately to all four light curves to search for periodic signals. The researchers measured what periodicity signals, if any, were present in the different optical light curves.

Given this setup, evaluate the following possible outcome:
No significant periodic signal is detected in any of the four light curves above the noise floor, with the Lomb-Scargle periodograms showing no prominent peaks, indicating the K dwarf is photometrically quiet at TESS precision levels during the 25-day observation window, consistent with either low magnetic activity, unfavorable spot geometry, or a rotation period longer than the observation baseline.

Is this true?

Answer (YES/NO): NO